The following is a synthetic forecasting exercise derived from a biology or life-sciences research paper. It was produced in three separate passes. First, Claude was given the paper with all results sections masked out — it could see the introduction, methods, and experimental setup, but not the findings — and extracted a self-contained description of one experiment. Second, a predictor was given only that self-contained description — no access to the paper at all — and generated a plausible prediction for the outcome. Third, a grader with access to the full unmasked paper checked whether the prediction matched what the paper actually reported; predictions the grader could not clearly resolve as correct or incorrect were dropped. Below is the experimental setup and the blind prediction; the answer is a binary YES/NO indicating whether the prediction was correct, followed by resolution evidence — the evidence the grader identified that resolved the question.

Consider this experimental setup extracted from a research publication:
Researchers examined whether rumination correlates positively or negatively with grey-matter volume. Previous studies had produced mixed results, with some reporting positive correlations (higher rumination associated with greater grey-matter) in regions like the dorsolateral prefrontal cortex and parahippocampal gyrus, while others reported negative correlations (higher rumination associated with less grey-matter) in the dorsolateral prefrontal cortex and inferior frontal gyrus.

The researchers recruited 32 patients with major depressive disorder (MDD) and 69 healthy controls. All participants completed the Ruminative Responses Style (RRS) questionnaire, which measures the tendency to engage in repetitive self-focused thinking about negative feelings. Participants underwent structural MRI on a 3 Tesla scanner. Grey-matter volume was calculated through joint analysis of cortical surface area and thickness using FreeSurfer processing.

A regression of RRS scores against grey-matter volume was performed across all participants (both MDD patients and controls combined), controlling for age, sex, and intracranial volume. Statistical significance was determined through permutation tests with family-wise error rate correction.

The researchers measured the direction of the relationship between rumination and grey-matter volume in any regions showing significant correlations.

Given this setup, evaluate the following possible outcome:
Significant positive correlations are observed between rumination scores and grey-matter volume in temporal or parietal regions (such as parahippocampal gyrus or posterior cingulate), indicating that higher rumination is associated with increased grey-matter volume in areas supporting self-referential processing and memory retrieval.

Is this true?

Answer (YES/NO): NO